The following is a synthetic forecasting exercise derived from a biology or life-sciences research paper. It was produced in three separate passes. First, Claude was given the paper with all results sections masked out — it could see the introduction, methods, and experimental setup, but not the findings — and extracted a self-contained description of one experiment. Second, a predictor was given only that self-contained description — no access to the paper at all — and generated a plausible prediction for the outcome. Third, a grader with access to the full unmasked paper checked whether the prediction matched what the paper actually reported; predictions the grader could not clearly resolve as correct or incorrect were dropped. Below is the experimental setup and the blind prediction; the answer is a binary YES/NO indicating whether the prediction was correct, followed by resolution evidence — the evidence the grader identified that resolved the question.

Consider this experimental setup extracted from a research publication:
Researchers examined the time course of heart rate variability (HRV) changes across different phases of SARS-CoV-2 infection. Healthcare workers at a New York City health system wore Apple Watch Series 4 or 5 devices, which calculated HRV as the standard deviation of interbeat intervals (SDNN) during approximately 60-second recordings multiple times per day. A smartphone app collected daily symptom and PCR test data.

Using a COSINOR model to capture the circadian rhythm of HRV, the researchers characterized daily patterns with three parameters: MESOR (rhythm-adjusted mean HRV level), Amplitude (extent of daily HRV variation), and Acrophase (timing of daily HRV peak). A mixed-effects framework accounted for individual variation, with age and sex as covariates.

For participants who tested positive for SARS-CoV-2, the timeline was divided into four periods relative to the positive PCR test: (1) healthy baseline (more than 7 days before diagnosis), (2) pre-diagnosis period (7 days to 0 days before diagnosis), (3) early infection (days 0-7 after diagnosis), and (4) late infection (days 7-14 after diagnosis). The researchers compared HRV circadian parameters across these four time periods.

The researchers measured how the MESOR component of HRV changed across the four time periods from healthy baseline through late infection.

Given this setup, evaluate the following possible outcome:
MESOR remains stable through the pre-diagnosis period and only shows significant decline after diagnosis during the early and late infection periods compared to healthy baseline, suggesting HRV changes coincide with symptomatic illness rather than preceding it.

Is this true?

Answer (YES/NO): NO